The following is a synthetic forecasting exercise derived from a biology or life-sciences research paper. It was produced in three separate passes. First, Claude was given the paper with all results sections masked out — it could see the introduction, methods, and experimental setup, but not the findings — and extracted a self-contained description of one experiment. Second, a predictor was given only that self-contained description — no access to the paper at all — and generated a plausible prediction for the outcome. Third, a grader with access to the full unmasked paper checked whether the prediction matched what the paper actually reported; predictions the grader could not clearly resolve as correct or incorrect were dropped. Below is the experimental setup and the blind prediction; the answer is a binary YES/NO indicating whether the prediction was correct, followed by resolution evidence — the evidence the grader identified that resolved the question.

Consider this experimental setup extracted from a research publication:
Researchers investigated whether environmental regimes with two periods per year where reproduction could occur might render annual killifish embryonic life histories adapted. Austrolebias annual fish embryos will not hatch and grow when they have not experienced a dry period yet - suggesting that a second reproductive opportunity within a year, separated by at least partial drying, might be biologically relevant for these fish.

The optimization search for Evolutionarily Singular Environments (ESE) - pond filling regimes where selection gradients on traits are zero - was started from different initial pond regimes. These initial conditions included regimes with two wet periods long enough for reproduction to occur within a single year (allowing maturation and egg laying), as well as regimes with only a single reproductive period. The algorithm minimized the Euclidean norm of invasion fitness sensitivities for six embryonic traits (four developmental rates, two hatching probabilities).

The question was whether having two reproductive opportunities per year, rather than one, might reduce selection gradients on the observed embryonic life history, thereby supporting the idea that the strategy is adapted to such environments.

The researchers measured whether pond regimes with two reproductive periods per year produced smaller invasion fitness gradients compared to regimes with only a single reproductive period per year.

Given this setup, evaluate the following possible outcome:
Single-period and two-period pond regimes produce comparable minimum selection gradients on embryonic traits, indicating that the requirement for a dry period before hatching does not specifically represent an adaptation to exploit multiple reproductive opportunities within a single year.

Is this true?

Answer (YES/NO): NO